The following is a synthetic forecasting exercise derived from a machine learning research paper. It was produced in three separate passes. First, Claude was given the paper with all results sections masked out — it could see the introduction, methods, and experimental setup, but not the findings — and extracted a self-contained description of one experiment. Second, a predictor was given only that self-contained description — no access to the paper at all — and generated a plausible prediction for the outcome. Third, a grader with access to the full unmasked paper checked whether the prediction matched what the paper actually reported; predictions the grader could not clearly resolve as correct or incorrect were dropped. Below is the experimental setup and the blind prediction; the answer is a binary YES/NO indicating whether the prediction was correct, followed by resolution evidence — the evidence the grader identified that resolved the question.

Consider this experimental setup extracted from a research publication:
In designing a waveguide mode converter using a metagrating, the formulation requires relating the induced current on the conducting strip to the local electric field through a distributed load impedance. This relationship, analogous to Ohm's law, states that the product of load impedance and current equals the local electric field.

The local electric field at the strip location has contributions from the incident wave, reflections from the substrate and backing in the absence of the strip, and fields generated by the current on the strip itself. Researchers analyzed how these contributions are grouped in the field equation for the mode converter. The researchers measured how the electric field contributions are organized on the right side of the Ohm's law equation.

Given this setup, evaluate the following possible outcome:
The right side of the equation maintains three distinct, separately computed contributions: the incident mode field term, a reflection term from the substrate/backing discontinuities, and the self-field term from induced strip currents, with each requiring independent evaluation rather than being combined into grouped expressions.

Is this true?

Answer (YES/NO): NO